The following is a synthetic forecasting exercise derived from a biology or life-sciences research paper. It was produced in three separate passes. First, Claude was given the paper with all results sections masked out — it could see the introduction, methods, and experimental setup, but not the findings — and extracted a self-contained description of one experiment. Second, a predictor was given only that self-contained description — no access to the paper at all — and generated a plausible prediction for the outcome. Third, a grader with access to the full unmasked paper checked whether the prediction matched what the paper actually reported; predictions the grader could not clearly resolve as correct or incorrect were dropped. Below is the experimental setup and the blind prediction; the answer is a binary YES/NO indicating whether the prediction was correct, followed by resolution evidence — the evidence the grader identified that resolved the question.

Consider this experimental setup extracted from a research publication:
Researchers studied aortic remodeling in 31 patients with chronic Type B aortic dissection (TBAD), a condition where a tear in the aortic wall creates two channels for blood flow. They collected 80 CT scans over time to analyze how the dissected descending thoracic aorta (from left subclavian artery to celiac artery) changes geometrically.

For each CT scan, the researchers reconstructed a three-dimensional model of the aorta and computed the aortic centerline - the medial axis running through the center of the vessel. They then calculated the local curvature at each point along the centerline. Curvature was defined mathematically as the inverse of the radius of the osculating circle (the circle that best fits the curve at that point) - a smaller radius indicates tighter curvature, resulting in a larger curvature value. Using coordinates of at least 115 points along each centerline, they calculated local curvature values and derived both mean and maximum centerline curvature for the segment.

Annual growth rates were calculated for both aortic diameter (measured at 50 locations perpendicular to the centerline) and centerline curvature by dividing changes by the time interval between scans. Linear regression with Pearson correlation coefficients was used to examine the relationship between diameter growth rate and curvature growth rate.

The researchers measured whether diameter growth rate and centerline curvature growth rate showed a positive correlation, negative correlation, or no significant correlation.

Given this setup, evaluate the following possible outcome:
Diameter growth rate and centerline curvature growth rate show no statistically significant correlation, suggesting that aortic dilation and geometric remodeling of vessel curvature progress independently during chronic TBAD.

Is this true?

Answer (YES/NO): NO